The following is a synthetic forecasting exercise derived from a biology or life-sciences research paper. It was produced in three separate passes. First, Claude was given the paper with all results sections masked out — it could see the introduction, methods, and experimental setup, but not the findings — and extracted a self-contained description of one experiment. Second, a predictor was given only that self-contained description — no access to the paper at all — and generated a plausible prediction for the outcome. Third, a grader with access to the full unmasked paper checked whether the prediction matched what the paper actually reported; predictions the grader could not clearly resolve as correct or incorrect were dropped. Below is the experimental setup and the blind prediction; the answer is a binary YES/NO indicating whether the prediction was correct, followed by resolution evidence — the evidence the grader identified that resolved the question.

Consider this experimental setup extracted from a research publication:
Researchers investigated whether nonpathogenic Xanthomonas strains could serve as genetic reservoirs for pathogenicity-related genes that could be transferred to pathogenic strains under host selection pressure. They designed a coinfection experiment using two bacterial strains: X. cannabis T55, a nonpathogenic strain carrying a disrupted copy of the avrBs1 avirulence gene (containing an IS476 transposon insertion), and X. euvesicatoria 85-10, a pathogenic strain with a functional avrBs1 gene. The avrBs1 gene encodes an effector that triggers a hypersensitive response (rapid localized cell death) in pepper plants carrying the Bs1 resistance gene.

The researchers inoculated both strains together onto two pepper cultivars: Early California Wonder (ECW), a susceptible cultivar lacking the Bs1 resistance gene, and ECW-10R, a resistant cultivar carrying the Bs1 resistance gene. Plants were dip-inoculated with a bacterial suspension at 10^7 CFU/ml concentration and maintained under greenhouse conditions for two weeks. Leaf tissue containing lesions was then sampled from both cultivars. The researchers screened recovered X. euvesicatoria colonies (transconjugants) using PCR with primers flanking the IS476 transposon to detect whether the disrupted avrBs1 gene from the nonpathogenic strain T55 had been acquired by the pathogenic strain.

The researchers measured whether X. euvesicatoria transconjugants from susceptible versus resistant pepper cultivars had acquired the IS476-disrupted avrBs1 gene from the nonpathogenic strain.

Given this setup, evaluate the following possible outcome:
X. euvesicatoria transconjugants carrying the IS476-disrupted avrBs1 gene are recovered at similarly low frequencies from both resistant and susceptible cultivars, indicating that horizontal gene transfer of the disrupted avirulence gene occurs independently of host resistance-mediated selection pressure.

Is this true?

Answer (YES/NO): NO